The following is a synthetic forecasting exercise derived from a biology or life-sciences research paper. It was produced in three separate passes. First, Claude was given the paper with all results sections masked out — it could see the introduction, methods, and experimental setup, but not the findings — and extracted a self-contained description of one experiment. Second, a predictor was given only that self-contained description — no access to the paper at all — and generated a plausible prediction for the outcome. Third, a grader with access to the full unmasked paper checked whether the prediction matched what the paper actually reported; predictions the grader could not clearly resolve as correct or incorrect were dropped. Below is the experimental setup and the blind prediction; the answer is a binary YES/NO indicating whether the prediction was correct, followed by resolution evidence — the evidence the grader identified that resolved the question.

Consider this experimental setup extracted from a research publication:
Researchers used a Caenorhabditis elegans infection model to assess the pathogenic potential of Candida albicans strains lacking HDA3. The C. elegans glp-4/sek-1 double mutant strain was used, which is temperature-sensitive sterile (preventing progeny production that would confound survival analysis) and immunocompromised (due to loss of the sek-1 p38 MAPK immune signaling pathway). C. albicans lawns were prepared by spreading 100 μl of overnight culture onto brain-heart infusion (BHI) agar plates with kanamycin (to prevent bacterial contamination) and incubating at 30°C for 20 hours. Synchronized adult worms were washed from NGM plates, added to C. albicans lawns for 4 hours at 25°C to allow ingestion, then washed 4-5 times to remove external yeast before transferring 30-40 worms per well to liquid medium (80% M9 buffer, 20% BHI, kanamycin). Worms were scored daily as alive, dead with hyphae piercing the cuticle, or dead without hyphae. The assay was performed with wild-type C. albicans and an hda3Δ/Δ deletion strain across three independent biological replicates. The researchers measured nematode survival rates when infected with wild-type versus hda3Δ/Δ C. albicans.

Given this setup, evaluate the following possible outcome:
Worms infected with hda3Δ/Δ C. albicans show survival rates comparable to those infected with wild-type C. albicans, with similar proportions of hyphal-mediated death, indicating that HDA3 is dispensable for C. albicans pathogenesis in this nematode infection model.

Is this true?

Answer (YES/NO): YES